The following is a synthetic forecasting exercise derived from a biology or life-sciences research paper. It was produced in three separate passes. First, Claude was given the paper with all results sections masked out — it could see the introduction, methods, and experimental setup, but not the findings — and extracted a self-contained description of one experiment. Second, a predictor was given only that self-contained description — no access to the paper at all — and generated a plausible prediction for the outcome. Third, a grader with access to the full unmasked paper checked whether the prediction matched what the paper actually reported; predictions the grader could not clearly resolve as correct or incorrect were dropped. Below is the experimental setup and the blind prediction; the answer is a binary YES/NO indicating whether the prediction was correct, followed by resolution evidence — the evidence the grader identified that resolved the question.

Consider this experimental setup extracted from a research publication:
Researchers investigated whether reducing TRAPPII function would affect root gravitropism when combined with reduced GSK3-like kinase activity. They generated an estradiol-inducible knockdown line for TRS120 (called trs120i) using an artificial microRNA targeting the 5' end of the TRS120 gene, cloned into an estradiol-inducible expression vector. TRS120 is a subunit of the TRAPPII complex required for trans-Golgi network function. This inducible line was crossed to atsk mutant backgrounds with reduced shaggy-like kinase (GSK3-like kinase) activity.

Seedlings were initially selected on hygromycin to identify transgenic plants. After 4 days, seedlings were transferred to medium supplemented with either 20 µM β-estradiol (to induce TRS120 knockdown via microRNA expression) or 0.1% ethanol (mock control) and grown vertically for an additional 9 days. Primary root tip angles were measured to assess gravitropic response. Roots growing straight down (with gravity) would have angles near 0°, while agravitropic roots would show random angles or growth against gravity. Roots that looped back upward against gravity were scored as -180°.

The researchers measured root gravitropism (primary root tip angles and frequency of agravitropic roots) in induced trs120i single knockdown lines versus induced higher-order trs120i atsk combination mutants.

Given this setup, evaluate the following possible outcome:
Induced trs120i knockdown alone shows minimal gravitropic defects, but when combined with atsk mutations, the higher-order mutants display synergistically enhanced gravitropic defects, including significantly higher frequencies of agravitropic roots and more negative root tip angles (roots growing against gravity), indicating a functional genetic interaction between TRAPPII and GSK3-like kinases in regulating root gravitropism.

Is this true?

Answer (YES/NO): YES